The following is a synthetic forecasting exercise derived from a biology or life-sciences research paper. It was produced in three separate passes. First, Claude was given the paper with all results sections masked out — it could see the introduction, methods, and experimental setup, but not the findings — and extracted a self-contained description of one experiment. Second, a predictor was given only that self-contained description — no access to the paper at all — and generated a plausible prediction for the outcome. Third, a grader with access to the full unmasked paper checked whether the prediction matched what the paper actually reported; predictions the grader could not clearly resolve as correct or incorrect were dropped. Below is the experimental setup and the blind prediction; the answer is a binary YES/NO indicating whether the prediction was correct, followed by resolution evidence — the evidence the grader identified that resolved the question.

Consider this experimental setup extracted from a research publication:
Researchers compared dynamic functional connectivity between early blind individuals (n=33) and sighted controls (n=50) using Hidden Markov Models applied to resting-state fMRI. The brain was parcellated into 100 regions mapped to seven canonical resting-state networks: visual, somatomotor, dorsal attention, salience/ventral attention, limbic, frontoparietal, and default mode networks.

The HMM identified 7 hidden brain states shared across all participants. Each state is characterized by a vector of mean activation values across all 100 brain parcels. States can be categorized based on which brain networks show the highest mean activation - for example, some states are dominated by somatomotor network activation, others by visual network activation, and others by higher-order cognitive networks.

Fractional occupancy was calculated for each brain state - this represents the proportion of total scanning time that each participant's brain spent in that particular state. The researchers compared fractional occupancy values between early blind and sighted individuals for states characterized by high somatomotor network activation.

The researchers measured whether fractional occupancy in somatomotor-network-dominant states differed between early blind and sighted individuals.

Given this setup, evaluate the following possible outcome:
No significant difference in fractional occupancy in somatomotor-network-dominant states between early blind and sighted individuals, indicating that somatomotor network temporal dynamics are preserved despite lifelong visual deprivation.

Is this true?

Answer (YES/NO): NO